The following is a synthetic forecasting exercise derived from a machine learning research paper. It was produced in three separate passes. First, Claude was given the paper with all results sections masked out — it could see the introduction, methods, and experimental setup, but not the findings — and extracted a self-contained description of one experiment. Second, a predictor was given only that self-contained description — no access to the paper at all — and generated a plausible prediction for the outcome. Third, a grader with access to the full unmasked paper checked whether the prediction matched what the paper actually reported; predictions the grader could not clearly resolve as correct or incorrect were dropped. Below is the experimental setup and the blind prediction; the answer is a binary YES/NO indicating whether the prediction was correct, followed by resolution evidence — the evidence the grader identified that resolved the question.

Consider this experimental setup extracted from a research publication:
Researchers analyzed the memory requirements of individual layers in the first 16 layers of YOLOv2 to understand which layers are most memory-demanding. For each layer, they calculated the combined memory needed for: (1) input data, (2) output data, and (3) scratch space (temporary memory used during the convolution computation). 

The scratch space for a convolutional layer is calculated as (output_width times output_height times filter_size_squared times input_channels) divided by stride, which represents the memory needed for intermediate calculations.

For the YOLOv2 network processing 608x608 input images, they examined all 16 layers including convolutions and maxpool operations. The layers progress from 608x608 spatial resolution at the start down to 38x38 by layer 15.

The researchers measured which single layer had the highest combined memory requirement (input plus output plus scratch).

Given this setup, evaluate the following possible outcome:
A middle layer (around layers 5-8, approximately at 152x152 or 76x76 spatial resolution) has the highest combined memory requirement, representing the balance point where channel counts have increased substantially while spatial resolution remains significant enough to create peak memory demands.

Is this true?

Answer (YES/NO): NO